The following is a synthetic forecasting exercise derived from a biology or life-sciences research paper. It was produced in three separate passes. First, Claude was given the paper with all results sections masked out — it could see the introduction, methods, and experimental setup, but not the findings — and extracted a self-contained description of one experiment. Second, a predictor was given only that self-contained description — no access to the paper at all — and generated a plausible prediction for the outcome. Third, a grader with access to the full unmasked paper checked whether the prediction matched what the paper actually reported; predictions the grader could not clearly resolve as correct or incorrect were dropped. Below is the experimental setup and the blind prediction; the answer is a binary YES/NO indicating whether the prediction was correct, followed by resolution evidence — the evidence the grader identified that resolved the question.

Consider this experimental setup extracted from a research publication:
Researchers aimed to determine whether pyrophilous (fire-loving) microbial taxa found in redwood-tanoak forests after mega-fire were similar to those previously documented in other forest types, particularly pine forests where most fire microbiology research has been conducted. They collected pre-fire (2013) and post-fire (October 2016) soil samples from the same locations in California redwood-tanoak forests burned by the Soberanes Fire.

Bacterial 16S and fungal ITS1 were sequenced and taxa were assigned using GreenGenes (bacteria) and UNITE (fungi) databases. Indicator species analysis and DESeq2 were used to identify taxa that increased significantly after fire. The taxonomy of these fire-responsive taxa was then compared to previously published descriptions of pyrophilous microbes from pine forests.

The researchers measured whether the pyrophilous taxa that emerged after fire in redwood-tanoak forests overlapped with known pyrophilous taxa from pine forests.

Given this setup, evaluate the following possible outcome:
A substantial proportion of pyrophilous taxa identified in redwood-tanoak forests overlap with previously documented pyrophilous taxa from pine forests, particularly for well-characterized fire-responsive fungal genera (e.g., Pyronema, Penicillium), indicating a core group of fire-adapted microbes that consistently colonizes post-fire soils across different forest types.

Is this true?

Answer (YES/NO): YES